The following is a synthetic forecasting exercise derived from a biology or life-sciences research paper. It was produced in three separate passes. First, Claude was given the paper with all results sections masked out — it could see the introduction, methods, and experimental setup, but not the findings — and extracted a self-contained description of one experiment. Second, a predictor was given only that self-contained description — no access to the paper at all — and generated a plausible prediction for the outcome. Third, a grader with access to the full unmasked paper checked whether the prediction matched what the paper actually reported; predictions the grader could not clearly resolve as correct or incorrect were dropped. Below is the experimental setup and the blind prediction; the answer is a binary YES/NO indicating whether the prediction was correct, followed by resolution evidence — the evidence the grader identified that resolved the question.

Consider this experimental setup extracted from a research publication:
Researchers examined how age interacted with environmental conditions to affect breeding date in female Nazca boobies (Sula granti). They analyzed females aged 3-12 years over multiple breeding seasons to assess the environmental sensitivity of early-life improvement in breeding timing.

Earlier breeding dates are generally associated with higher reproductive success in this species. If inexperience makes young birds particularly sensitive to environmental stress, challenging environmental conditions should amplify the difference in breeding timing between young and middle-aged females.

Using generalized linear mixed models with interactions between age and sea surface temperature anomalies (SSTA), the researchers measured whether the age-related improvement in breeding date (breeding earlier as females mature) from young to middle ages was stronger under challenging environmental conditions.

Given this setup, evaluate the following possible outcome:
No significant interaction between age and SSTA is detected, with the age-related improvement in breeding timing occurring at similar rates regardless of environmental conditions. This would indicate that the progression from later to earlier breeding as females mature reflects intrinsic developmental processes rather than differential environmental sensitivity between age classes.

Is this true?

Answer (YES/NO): NO